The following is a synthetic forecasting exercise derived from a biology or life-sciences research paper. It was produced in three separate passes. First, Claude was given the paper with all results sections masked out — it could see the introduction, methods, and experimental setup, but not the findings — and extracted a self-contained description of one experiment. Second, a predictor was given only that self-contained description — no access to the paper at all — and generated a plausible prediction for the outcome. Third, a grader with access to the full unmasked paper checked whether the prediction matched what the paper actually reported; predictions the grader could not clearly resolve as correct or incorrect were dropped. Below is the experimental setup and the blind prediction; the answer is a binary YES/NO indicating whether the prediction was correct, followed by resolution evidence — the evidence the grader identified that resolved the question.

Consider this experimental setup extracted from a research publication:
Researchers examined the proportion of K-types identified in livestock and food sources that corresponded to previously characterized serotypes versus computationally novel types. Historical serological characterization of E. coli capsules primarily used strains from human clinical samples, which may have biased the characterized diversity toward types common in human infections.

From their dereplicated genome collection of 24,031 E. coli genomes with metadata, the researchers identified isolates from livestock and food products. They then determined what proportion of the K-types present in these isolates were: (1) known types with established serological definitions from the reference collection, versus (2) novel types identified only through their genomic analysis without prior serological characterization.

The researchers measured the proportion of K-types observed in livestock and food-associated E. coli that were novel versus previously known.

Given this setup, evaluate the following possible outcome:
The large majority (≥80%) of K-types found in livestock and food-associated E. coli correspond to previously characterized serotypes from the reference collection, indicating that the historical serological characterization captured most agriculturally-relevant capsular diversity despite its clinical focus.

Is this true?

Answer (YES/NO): NO